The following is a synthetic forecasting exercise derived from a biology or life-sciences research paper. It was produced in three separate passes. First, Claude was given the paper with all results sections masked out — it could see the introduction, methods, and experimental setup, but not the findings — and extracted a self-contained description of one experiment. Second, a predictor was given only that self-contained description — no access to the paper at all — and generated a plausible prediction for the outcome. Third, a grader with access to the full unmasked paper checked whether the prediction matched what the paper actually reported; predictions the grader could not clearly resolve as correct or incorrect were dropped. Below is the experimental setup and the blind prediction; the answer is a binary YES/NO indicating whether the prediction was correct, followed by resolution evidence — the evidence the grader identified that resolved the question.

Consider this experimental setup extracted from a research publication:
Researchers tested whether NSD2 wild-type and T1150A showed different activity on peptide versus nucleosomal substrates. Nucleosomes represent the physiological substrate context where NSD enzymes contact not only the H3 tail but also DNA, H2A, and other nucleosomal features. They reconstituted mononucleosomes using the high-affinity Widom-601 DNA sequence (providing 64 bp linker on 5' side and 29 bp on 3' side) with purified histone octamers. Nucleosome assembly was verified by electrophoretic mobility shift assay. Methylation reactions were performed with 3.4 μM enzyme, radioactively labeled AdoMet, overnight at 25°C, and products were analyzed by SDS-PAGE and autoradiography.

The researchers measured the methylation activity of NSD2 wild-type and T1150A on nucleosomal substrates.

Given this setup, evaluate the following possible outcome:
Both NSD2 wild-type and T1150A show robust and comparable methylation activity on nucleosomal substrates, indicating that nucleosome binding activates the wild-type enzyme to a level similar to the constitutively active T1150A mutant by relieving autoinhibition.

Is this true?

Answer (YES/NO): NO